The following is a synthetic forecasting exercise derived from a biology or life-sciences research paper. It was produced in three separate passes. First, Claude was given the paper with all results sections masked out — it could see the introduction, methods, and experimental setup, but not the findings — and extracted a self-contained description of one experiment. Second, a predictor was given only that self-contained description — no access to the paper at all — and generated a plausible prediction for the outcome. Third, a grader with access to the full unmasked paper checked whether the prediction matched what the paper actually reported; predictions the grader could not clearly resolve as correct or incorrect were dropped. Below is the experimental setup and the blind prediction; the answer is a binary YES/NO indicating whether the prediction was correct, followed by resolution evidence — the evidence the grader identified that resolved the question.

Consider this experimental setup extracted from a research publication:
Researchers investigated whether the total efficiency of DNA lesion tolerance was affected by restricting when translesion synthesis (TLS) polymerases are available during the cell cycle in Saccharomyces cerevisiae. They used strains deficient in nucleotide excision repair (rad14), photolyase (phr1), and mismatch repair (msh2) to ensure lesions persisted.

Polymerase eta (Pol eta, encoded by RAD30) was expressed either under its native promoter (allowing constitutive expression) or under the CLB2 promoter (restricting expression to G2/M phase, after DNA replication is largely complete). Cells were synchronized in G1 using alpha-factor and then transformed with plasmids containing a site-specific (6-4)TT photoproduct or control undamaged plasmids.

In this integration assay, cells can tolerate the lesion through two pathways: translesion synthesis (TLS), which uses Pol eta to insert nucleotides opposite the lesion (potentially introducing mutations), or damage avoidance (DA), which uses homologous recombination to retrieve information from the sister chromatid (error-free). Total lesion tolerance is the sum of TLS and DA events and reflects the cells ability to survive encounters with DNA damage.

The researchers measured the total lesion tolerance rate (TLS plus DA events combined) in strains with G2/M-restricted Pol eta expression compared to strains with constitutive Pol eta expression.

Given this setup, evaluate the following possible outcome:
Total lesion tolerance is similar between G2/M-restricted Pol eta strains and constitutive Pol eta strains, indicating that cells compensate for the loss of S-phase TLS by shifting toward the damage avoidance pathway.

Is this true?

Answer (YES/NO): YES